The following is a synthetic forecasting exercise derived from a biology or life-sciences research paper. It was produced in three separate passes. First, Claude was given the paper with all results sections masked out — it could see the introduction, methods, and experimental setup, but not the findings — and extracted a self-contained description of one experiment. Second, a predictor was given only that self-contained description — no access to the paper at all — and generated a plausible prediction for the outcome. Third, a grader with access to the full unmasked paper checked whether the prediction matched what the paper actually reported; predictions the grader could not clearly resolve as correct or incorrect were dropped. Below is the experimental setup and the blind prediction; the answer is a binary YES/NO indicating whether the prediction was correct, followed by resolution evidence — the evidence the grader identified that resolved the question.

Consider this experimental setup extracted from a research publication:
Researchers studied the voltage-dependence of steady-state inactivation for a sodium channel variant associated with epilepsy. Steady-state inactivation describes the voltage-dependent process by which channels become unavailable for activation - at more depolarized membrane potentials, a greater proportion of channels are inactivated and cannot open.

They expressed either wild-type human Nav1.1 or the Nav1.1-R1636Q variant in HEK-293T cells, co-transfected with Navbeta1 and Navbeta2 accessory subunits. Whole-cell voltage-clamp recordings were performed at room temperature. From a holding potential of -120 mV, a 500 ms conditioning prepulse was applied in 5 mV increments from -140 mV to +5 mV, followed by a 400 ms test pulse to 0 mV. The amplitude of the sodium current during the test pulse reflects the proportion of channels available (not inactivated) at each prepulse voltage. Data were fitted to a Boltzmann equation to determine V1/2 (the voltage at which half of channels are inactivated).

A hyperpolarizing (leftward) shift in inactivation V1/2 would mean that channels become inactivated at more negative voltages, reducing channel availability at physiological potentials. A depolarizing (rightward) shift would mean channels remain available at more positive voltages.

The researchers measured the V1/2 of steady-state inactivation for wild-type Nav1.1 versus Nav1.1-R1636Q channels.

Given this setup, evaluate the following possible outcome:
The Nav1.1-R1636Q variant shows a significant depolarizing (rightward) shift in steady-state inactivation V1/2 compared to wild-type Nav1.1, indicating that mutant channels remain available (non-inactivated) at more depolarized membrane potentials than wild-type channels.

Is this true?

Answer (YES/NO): NO